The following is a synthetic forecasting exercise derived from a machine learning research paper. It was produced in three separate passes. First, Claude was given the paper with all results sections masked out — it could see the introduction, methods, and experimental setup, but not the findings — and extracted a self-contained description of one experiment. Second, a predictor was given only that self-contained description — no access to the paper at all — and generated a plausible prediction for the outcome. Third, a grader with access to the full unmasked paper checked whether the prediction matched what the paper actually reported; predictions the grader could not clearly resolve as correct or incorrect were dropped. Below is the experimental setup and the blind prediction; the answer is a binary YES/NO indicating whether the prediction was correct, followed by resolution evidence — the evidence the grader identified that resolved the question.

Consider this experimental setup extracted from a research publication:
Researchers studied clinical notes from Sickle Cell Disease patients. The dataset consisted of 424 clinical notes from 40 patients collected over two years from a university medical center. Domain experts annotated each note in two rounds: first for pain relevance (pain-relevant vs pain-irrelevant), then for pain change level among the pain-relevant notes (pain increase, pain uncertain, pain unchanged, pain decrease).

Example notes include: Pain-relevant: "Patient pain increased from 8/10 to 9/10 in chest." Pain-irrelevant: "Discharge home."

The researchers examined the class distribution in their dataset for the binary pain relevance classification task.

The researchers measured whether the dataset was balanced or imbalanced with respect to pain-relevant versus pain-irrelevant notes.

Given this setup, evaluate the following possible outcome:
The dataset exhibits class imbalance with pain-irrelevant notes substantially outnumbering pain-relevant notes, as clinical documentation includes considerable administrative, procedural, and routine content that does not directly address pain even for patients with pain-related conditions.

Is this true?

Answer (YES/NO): NO